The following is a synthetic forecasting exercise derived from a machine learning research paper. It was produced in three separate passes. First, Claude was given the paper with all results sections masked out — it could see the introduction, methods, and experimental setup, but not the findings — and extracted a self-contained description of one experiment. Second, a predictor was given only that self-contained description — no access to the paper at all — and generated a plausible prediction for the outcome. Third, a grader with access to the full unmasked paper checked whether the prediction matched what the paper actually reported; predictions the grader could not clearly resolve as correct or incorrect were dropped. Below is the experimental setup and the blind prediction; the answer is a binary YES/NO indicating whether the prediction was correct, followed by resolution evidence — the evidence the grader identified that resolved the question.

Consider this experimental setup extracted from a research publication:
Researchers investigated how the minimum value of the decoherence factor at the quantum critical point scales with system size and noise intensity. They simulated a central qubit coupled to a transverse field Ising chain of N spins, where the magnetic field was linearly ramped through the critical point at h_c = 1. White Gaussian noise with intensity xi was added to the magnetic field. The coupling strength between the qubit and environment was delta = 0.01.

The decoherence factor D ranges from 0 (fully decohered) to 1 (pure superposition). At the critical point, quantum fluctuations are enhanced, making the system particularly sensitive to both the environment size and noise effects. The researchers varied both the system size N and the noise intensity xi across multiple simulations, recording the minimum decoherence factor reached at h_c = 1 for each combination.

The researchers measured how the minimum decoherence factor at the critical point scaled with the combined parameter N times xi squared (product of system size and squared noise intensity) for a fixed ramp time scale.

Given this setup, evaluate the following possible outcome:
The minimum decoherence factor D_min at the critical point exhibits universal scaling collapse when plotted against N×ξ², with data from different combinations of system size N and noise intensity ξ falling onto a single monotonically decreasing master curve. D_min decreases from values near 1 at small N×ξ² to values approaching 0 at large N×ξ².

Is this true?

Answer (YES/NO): YES